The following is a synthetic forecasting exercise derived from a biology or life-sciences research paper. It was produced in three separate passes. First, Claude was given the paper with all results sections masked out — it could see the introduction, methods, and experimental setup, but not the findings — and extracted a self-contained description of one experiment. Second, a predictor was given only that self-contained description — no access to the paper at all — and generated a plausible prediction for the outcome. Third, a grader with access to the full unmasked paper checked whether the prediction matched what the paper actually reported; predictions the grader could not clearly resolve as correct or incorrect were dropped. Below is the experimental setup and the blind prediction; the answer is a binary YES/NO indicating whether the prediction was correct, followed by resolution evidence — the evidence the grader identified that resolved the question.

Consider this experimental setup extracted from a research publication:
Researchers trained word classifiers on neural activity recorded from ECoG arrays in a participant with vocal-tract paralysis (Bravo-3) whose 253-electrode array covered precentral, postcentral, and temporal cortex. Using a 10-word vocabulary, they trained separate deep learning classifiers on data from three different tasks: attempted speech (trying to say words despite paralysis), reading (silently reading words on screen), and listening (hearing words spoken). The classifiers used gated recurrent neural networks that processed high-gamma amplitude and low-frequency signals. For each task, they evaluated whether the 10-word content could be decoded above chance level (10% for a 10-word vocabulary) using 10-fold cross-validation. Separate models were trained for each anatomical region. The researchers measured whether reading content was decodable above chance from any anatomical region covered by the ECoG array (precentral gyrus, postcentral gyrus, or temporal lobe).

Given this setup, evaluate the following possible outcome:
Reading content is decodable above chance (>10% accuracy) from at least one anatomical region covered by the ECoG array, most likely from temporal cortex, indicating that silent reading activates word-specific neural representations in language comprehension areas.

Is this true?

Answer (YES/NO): NO